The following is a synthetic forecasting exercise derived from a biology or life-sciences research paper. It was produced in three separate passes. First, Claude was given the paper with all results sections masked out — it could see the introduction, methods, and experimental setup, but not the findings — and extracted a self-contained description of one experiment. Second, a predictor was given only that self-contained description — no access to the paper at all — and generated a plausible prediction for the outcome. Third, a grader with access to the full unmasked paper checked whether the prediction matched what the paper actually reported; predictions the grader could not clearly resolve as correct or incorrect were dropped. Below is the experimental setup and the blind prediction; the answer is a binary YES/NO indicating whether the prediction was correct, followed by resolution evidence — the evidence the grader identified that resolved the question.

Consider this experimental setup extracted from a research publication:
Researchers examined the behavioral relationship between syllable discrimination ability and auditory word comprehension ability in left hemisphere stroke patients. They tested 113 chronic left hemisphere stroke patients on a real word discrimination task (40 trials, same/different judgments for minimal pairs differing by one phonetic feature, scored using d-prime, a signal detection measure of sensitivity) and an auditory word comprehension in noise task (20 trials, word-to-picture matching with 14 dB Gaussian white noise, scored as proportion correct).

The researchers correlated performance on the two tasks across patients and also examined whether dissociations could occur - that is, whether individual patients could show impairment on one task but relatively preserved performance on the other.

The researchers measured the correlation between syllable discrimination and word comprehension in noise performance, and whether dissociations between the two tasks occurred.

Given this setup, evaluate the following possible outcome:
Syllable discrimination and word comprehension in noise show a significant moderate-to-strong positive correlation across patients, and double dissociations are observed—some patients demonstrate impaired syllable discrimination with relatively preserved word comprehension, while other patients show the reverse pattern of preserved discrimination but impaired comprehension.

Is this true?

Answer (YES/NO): NO